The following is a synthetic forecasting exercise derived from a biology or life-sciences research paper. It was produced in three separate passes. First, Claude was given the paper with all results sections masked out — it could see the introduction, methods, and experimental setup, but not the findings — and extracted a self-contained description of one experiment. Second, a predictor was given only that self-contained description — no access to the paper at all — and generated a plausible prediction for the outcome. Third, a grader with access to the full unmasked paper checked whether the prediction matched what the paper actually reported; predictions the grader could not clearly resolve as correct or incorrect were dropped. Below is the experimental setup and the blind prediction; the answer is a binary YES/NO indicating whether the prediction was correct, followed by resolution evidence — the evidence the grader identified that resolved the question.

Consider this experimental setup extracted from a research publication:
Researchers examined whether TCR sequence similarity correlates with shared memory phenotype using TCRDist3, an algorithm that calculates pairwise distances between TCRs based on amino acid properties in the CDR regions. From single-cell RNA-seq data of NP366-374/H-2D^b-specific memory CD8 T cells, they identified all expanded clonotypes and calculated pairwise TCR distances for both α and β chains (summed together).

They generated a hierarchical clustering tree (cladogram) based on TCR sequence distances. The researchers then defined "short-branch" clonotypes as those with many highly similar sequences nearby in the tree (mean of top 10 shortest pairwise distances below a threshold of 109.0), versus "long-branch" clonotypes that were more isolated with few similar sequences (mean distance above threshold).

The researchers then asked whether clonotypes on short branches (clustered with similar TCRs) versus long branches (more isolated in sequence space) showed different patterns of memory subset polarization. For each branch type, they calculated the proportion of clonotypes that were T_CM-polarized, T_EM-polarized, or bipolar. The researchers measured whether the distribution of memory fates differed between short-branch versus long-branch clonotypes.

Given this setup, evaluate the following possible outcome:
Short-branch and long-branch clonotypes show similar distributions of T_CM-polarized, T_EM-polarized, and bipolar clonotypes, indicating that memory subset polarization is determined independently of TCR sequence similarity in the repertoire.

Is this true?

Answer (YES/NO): NO